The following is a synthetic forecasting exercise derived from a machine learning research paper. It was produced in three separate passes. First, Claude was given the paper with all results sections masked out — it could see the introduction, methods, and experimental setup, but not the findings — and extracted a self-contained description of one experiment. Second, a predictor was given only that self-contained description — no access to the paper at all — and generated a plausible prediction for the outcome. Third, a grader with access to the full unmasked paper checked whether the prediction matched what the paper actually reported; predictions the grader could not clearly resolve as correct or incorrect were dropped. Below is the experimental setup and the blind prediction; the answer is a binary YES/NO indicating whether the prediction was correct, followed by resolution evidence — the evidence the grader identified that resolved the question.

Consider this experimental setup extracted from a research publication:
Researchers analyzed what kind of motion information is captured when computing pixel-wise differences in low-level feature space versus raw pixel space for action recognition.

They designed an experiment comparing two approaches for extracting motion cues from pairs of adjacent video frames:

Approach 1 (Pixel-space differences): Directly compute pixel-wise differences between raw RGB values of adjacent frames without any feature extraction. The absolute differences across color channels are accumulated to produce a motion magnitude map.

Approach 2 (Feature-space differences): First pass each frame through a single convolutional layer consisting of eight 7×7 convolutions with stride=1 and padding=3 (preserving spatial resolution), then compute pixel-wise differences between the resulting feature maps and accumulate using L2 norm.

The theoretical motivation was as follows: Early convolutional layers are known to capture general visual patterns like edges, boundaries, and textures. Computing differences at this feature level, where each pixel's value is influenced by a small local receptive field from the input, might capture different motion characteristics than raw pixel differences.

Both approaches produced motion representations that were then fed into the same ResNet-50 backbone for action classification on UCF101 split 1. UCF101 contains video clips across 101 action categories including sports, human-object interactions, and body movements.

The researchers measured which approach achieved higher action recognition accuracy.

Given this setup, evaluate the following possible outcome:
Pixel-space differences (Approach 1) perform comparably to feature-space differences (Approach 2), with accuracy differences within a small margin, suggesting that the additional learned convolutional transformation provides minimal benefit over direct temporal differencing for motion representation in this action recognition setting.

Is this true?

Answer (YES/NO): NO